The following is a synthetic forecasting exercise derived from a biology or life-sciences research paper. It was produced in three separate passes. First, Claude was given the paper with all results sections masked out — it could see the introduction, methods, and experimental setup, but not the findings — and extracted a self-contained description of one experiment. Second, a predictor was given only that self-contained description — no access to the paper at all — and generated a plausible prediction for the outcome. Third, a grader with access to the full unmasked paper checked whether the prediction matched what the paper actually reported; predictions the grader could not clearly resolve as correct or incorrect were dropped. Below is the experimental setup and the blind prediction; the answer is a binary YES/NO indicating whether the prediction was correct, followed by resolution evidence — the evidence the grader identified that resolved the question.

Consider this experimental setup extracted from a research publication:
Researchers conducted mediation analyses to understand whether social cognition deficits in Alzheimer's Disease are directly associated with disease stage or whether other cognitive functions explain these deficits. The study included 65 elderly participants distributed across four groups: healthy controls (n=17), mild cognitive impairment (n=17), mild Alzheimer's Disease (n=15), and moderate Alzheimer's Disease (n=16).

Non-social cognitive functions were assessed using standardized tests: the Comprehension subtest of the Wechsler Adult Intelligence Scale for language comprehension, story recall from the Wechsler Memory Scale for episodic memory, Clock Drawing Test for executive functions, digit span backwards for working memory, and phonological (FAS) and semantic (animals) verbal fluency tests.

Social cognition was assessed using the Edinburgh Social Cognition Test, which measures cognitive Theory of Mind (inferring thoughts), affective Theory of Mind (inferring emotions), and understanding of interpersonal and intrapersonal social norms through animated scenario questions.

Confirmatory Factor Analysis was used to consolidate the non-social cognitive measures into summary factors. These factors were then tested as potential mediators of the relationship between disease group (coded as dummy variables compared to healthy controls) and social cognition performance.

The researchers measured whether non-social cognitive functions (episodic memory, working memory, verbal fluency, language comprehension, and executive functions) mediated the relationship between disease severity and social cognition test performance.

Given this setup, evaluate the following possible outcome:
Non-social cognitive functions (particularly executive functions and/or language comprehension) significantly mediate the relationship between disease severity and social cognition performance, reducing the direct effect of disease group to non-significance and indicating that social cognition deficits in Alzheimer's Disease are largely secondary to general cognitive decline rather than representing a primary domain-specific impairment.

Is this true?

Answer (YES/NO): NO